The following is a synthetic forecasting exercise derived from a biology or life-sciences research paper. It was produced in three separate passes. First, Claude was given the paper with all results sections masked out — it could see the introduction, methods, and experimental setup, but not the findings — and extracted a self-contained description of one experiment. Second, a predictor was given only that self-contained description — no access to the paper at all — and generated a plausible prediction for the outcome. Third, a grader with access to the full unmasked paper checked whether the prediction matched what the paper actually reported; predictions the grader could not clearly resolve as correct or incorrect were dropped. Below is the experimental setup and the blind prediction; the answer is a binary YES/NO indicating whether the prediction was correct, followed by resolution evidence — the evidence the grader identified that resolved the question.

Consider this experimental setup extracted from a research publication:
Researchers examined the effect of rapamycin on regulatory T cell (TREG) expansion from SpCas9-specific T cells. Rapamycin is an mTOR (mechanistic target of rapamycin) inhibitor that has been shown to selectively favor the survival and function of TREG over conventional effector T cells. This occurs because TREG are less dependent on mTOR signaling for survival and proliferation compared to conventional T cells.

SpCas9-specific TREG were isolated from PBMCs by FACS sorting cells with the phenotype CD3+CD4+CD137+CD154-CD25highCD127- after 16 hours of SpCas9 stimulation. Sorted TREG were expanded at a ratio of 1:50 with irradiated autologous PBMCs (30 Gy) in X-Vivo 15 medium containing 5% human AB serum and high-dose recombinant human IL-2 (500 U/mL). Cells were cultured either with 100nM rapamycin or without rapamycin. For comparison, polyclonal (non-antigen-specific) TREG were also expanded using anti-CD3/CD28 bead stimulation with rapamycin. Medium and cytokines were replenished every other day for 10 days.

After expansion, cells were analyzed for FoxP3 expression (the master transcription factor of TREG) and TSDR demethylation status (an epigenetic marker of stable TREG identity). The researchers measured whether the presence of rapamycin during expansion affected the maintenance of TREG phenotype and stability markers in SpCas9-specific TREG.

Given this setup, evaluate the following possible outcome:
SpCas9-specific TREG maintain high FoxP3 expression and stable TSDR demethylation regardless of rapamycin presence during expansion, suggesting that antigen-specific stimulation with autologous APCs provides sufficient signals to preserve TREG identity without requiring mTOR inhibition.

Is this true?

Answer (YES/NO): NO